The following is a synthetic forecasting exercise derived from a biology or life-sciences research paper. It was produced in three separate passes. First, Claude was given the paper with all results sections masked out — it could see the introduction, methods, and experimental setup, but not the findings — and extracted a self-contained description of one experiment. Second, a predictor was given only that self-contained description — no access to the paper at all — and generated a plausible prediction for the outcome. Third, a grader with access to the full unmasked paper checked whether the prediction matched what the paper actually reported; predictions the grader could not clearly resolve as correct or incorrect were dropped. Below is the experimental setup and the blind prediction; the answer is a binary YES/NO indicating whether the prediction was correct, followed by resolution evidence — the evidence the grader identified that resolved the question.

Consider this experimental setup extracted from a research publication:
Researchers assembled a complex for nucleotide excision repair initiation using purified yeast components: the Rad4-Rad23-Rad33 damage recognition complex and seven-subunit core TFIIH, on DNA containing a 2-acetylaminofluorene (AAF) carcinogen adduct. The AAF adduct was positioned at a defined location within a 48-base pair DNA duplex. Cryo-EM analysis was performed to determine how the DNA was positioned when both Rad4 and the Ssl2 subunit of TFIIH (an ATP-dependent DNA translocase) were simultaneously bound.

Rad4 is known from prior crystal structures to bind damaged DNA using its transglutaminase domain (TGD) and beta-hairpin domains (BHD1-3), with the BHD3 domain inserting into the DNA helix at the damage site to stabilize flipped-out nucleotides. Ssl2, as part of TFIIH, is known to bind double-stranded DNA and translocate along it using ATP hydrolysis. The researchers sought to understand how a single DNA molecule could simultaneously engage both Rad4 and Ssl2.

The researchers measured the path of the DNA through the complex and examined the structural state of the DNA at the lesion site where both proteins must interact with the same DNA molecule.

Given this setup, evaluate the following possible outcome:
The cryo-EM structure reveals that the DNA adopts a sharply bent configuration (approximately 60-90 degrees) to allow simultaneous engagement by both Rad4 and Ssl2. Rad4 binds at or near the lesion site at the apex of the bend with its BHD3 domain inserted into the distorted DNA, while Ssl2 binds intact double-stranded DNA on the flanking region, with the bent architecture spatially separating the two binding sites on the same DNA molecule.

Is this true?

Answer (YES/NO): NO